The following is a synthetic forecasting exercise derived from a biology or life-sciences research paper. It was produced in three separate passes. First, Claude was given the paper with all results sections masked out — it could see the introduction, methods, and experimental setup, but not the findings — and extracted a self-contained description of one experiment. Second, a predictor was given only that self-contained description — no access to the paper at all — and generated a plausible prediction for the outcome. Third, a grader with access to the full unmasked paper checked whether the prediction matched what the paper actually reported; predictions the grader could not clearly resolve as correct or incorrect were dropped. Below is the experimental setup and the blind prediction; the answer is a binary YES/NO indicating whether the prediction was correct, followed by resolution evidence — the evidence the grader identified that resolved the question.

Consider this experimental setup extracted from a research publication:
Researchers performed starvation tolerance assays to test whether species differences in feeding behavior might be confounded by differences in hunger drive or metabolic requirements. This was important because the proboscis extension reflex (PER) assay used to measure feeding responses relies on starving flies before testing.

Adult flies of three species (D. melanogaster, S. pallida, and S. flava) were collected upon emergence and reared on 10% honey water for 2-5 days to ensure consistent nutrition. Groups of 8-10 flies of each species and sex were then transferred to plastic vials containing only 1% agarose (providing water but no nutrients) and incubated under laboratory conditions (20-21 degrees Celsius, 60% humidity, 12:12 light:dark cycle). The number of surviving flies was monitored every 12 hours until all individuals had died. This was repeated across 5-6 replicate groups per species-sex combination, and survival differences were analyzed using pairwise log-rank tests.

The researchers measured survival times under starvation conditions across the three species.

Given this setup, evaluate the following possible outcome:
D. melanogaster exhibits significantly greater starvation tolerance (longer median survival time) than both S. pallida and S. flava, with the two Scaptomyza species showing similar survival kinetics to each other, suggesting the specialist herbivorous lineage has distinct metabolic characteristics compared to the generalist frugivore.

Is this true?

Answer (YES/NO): NO